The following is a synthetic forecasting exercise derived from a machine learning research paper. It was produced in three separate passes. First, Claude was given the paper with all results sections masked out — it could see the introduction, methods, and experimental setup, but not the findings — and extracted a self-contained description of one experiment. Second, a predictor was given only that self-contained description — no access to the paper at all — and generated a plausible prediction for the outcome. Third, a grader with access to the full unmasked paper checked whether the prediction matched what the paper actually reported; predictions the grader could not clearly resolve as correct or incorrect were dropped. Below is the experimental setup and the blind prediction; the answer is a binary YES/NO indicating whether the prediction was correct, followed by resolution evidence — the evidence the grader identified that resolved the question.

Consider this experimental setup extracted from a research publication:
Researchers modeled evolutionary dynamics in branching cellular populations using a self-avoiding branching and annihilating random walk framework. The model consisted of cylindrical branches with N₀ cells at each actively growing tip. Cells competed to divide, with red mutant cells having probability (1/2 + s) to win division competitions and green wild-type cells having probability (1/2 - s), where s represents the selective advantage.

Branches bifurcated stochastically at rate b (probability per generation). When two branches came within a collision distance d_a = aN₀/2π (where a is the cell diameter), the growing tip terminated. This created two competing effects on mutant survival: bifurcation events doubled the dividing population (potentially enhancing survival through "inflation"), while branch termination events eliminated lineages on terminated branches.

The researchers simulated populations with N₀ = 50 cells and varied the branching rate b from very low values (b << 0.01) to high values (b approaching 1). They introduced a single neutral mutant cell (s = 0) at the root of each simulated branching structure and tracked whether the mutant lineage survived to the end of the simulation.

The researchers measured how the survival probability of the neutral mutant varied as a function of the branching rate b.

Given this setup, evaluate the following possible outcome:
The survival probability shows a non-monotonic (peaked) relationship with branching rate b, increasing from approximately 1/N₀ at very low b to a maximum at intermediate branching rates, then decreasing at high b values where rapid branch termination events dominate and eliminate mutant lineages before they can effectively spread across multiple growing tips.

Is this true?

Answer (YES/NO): YES